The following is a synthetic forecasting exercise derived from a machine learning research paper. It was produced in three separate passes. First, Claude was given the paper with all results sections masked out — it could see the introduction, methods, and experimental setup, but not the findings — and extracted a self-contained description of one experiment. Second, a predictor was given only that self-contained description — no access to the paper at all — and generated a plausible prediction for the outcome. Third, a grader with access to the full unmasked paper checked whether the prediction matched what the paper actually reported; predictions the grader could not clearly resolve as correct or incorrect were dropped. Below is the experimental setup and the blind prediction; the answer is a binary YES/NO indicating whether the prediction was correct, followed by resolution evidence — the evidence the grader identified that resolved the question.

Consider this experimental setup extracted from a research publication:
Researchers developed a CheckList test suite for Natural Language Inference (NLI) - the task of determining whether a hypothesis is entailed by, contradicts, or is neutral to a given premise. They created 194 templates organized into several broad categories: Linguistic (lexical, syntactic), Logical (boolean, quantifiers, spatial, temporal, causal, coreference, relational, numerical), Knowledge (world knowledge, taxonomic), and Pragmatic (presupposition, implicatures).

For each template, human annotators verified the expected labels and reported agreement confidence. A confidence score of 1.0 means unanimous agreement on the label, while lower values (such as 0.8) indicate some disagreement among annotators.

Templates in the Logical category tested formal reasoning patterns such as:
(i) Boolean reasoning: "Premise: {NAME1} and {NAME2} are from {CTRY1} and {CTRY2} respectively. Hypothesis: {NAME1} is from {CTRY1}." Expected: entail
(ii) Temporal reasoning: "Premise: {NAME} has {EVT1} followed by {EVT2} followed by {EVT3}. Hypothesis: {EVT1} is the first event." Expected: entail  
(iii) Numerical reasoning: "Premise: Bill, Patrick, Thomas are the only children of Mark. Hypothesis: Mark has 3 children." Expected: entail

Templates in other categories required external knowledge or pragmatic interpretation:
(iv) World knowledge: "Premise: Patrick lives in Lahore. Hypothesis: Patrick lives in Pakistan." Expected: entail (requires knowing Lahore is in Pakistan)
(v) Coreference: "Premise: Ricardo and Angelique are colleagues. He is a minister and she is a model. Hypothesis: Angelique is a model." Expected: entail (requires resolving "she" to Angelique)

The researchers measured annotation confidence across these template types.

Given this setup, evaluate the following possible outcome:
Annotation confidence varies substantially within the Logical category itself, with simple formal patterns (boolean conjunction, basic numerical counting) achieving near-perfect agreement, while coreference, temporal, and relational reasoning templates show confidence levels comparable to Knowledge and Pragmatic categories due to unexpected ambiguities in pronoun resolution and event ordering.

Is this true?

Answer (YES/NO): NO